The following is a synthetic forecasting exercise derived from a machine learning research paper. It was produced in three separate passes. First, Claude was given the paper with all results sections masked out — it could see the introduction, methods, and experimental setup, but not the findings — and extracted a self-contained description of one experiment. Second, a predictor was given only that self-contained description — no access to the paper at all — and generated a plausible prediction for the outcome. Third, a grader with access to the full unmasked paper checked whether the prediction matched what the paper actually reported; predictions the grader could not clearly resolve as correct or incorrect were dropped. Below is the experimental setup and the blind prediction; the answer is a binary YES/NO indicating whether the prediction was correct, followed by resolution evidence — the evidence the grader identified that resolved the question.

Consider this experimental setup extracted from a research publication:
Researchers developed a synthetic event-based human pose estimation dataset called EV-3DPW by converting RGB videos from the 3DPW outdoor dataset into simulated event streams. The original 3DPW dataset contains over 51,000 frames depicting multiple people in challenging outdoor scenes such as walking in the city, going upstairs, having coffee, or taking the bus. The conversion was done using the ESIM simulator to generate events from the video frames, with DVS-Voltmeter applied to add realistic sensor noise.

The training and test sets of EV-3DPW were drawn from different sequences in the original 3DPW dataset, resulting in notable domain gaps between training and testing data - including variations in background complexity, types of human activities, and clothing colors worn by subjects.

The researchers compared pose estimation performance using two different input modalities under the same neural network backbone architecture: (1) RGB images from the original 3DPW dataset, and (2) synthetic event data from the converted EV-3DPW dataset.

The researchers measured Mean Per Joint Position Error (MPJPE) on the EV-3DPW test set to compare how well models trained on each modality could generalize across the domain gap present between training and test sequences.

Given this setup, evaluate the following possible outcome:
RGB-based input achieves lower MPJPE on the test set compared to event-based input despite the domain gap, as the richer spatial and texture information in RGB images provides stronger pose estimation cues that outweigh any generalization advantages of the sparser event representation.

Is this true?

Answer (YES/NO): NO